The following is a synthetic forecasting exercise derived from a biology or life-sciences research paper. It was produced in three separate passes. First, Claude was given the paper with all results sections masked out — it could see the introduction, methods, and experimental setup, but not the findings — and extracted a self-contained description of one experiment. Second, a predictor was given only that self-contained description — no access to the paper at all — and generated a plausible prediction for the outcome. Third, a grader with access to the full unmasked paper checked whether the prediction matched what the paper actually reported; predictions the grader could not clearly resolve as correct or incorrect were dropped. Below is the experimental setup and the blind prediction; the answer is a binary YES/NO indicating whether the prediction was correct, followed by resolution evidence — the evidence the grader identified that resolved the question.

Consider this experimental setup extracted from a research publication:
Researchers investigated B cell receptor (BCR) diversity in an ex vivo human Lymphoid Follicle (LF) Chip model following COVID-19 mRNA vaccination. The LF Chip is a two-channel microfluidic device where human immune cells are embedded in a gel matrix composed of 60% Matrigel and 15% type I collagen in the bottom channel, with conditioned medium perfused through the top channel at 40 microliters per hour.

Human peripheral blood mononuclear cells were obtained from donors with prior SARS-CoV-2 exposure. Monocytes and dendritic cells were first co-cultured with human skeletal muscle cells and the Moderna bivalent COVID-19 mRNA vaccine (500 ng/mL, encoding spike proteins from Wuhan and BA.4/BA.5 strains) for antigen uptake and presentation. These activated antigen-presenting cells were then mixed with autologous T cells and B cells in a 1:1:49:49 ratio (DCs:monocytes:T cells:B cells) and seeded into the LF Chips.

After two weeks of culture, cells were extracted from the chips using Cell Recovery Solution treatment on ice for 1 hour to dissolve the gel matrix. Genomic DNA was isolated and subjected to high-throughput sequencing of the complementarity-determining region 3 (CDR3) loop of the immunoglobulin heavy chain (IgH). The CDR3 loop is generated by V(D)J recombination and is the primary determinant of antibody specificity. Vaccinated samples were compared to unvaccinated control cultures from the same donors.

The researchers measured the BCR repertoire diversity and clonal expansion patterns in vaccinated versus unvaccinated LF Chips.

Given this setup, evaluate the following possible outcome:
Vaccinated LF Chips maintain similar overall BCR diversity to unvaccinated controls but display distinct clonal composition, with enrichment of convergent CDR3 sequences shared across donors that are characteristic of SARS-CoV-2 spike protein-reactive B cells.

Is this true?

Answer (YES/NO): NO